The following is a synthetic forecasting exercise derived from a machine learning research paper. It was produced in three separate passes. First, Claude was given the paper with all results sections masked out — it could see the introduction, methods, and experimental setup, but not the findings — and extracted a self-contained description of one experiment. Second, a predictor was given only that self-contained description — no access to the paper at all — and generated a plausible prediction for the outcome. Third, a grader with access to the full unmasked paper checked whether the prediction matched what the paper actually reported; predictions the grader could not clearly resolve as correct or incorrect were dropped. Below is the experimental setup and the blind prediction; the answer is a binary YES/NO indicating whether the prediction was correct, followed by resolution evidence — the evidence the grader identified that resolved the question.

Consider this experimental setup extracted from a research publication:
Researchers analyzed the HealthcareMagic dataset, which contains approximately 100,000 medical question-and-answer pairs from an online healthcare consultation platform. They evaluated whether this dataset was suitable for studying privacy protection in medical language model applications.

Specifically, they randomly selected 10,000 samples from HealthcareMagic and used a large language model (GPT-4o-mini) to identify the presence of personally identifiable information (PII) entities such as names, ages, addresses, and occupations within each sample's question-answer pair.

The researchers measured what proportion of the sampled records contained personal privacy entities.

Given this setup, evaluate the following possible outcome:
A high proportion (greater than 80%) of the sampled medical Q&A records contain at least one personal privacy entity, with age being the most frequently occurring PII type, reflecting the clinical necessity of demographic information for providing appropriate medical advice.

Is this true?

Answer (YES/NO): NO